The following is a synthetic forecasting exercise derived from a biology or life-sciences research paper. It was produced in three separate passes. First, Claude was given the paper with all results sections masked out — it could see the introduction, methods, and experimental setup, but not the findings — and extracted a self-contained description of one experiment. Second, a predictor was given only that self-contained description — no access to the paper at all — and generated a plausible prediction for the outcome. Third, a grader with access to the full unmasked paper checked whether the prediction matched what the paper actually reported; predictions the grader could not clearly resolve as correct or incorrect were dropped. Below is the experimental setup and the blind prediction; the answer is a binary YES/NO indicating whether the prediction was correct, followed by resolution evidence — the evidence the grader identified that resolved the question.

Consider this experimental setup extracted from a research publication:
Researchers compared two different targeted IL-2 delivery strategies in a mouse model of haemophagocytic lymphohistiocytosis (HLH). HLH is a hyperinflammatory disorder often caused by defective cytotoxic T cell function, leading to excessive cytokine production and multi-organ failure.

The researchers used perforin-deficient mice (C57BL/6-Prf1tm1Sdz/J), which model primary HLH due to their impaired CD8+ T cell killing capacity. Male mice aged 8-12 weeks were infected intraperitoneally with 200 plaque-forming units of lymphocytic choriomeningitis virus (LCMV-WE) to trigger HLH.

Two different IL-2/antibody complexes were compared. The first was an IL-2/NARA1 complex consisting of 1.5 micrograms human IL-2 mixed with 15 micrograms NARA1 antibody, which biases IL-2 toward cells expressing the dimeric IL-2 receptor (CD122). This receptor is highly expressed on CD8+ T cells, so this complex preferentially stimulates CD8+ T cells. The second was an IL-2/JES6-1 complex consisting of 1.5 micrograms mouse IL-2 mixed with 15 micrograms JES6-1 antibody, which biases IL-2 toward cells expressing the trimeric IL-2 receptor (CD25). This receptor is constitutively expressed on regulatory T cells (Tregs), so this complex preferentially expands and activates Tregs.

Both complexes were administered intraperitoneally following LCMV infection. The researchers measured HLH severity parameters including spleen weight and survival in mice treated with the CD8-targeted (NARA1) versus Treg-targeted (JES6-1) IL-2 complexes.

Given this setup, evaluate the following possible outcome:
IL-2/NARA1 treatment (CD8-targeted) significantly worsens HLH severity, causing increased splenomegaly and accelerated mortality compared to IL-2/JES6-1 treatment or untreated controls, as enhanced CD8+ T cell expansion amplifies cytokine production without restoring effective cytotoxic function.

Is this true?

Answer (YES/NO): NO